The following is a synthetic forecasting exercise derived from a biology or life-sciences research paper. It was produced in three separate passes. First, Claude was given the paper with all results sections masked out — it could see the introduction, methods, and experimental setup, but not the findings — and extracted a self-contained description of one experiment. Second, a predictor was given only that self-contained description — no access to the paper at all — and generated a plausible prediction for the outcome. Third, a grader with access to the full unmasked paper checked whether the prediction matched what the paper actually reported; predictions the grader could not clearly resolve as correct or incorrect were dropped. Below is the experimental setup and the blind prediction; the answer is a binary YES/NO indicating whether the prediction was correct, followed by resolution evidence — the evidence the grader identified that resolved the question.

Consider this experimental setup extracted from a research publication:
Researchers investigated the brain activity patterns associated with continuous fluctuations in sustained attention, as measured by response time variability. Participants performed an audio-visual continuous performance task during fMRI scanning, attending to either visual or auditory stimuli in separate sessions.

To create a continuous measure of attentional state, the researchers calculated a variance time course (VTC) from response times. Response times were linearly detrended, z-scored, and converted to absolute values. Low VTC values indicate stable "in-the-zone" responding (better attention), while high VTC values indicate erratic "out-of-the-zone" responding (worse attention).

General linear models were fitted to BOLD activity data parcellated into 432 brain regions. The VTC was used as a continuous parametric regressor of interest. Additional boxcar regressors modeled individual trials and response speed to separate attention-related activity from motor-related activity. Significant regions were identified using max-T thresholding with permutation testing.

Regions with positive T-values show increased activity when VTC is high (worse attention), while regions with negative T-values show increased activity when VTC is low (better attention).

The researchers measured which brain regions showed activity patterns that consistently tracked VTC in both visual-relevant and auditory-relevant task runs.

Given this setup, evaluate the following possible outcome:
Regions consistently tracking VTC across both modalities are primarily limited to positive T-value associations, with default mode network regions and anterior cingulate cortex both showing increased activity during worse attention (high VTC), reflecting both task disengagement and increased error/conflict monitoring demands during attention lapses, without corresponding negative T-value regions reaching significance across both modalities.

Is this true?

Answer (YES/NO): NO